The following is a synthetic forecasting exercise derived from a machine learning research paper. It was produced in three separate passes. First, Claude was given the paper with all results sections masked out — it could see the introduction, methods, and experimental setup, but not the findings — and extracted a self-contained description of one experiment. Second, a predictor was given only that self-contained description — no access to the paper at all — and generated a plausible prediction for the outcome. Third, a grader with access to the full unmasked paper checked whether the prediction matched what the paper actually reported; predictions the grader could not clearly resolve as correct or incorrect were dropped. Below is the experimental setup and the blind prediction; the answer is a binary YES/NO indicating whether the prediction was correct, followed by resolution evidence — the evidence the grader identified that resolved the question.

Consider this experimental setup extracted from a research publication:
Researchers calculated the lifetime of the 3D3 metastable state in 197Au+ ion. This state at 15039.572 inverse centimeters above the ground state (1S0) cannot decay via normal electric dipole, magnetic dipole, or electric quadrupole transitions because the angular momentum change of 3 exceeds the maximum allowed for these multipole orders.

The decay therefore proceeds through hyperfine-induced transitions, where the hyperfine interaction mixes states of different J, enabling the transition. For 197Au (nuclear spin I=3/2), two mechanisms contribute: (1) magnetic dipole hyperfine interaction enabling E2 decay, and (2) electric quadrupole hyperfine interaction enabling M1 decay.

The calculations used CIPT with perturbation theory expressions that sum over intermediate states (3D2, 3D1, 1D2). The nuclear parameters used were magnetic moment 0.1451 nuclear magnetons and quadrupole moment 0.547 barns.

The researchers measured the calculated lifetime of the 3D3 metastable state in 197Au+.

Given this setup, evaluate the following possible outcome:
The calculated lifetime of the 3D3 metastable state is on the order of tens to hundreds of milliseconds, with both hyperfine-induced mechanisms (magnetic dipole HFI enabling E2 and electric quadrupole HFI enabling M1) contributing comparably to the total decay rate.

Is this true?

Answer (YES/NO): NO